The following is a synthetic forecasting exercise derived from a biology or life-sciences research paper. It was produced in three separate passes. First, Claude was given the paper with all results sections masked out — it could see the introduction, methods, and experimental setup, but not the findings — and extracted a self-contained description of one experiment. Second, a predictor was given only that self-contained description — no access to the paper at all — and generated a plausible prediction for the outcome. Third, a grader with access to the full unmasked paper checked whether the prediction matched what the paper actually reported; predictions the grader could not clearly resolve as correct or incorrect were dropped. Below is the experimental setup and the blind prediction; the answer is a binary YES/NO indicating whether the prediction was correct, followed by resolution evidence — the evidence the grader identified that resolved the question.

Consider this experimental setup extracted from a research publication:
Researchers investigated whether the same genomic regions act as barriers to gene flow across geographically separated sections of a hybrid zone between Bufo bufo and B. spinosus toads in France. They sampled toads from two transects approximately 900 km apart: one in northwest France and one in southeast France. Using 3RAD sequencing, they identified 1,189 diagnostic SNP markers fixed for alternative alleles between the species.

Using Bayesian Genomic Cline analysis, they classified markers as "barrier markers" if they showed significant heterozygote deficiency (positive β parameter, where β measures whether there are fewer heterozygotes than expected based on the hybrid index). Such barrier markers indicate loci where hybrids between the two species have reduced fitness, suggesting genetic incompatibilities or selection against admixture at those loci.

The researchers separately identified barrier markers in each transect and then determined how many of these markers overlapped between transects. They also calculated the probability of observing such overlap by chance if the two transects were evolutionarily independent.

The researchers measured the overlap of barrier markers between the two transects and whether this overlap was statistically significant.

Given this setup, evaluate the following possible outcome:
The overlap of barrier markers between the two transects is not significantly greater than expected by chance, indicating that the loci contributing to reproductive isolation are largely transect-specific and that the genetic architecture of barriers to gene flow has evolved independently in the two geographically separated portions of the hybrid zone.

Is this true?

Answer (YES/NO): NO